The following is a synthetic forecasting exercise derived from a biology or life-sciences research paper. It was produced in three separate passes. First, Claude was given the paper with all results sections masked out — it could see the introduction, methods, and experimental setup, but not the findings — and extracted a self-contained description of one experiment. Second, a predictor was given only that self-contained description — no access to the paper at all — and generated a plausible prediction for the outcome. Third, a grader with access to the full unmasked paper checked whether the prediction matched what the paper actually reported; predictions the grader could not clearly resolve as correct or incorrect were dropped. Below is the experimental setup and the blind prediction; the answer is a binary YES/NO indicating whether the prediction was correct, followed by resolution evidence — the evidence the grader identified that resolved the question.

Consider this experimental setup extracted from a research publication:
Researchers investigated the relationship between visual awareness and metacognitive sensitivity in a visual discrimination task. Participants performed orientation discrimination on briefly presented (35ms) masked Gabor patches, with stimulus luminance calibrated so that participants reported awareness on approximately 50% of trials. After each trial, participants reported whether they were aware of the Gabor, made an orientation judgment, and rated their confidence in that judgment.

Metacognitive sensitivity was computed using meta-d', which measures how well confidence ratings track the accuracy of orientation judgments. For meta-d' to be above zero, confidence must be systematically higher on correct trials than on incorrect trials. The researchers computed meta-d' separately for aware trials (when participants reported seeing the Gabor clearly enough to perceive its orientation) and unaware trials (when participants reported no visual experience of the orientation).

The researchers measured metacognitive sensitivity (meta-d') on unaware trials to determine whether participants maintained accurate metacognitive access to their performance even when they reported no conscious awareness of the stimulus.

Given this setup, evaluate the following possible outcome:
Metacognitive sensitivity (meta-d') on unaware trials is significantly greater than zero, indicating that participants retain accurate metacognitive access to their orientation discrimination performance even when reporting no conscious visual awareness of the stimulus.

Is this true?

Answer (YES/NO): YES